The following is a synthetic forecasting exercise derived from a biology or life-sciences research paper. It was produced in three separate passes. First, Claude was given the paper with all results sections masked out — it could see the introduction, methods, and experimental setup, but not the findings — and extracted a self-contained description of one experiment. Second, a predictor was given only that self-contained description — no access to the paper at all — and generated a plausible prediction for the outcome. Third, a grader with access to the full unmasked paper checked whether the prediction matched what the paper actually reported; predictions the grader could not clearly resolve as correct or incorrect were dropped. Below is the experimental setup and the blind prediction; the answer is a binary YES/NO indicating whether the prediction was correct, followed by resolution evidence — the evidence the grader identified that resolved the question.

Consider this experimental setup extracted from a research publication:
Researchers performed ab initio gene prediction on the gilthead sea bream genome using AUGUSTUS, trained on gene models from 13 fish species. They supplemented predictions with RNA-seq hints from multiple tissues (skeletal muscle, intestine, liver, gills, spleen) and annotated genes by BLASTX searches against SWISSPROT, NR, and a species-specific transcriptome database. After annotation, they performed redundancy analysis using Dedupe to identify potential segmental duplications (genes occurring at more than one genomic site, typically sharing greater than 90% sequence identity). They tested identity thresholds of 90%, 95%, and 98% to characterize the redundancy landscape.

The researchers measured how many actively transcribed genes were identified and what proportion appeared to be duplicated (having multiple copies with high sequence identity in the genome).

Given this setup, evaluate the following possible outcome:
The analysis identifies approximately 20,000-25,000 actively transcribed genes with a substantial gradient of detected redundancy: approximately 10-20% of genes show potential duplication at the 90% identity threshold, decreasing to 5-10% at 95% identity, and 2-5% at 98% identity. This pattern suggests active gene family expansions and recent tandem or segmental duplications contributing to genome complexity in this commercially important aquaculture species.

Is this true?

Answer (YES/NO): NO